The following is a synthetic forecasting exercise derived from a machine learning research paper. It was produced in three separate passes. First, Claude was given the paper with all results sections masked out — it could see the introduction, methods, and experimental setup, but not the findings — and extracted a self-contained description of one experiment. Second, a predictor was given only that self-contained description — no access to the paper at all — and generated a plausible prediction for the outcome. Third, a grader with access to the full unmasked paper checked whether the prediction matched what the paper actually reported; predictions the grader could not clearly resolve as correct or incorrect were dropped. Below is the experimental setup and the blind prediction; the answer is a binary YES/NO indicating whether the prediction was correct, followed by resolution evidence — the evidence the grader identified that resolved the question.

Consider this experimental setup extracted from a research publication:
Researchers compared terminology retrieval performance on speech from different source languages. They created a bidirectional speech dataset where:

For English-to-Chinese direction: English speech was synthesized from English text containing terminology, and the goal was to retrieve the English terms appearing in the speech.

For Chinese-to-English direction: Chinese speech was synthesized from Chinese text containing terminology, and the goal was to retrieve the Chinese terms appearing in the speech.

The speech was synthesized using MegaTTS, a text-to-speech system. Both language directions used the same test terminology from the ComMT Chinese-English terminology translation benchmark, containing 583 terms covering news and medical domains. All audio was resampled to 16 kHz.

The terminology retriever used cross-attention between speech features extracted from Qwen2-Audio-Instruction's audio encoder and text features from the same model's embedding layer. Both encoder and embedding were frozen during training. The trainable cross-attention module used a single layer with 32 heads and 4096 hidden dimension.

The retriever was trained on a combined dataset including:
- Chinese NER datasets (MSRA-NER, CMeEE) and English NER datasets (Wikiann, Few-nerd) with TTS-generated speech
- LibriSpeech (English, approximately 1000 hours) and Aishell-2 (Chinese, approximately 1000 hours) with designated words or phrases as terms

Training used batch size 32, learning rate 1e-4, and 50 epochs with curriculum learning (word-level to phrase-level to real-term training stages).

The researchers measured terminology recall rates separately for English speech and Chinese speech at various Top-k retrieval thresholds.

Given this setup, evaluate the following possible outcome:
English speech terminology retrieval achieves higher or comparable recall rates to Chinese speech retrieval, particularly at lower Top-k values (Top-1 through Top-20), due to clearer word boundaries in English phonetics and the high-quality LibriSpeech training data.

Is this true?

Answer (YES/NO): NO